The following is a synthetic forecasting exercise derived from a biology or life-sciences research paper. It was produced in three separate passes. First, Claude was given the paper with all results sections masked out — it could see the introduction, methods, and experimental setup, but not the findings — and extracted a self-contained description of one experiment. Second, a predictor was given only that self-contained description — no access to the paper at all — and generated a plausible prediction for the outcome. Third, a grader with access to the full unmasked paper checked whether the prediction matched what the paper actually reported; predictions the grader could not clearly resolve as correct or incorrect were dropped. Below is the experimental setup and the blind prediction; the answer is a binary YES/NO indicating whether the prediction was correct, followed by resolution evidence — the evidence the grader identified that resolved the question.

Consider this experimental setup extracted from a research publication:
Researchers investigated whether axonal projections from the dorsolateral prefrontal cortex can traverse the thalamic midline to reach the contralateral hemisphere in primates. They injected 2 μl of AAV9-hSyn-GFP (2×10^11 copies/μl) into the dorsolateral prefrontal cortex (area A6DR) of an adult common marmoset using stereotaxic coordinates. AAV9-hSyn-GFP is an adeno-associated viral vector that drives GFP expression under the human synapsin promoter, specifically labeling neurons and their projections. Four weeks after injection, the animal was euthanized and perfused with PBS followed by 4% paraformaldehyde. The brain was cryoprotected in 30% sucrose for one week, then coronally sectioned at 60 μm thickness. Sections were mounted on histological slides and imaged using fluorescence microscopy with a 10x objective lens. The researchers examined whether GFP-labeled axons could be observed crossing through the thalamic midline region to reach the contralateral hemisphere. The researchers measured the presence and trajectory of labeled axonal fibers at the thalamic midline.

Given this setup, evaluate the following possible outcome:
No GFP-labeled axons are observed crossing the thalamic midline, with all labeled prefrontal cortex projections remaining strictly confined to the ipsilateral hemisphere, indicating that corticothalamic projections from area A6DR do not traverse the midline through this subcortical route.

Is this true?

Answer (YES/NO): NO